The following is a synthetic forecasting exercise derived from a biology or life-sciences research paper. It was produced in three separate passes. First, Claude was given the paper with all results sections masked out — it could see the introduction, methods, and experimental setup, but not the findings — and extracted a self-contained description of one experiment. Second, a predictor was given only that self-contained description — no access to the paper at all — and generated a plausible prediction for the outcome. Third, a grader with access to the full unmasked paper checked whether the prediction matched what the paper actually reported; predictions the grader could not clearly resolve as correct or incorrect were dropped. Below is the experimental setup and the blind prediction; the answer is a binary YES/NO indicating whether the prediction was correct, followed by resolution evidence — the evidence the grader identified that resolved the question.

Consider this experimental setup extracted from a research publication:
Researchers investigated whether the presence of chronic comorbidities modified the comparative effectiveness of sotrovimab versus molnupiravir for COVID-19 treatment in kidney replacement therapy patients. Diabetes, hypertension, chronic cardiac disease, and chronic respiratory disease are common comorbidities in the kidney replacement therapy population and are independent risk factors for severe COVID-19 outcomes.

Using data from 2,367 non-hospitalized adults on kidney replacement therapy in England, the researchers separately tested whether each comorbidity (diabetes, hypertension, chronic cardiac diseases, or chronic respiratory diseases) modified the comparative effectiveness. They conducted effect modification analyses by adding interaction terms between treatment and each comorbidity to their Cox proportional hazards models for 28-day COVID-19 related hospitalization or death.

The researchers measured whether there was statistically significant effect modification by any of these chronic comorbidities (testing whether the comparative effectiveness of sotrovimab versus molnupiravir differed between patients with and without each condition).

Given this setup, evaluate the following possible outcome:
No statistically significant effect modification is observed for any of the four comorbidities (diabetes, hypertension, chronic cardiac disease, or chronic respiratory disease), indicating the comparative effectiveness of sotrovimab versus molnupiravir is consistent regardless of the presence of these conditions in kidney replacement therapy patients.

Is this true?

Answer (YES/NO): YES